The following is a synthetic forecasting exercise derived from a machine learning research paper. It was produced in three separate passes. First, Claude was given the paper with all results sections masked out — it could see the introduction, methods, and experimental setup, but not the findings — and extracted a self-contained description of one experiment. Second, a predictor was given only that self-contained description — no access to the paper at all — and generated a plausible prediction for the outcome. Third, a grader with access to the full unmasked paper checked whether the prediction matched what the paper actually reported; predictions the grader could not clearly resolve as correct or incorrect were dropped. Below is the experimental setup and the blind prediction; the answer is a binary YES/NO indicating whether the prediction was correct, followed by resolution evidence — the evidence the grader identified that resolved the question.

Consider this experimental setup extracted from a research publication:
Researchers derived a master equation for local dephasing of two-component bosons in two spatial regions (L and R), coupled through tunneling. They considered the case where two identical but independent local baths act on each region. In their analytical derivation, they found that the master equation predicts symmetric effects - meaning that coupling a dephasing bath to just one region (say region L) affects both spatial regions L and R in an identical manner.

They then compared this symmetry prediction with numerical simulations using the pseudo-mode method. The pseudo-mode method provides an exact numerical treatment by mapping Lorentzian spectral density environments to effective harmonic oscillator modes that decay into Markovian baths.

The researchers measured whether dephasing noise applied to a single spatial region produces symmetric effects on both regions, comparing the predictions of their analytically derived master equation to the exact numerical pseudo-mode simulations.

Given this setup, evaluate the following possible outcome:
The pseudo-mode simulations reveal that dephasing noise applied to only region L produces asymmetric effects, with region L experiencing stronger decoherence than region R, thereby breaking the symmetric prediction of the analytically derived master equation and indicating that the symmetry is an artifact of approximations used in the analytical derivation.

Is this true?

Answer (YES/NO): NO